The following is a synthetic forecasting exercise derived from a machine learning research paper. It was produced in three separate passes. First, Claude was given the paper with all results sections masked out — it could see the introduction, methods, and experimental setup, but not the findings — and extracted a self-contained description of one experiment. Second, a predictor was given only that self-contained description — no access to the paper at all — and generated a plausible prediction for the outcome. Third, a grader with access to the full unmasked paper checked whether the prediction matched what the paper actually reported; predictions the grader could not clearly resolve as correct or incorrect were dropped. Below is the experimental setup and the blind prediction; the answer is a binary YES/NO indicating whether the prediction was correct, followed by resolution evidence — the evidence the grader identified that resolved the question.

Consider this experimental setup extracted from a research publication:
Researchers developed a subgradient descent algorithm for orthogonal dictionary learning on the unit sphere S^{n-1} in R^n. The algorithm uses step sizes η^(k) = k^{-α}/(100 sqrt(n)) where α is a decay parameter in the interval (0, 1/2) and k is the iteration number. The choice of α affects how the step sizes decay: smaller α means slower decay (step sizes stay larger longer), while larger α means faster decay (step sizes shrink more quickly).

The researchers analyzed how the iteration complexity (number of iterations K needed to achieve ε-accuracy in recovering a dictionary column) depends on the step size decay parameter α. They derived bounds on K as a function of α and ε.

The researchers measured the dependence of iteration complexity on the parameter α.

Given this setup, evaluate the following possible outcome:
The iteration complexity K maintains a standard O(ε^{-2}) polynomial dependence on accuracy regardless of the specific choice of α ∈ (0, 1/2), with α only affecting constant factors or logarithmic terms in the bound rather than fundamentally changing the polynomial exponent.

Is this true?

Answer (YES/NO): NO